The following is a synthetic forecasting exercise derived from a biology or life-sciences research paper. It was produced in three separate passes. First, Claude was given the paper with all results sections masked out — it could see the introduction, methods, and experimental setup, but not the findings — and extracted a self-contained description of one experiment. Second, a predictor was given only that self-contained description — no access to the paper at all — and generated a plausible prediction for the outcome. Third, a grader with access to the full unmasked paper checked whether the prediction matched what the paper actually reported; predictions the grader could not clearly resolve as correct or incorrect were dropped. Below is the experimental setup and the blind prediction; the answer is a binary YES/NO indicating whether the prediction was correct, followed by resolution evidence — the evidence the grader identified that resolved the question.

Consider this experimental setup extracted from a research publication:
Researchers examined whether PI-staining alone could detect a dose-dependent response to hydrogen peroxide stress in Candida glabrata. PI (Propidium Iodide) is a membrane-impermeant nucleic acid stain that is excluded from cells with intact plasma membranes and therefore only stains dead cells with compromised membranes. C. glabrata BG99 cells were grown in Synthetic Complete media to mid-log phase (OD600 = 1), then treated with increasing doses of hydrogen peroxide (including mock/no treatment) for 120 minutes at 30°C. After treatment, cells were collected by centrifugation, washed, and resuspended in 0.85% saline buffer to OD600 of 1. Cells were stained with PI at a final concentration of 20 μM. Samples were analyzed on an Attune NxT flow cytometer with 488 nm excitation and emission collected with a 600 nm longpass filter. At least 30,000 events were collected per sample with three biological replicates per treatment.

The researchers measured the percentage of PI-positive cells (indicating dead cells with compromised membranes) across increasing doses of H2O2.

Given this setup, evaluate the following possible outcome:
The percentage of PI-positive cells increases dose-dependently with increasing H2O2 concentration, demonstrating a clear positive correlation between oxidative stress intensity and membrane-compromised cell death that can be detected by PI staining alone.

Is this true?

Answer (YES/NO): NO